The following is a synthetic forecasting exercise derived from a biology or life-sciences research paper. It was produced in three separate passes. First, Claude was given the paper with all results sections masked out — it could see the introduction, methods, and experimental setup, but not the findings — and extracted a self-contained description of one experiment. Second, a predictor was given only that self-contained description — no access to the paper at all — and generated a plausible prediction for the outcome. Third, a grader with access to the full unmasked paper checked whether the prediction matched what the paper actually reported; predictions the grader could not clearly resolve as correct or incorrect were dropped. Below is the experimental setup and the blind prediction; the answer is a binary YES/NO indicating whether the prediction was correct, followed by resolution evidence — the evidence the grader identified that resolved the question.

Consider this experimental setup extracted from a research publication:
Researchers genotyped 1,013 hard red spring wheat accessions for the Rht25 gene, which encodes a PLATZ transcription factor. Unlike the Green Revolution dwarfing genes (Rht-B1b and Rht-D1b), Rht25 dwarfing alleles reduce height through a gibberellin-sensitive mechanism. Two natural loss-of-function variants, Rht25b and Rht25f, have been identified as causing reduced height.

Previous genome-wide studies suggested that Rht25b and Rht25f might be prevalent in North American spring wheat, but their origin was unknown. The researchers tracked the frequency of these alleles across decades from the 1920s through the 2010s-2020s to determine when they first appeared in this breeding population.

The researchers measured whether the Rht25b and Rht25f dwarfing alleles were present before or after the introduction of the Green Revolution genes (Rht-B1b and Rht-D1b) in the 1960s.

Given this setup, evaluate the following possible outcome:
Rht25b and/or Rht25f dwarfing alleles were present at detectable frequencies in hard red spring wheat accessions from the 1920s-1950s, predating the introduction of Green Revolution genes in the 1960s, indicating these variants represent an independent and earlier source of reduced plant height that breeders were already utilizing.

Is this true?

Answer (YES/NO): YES